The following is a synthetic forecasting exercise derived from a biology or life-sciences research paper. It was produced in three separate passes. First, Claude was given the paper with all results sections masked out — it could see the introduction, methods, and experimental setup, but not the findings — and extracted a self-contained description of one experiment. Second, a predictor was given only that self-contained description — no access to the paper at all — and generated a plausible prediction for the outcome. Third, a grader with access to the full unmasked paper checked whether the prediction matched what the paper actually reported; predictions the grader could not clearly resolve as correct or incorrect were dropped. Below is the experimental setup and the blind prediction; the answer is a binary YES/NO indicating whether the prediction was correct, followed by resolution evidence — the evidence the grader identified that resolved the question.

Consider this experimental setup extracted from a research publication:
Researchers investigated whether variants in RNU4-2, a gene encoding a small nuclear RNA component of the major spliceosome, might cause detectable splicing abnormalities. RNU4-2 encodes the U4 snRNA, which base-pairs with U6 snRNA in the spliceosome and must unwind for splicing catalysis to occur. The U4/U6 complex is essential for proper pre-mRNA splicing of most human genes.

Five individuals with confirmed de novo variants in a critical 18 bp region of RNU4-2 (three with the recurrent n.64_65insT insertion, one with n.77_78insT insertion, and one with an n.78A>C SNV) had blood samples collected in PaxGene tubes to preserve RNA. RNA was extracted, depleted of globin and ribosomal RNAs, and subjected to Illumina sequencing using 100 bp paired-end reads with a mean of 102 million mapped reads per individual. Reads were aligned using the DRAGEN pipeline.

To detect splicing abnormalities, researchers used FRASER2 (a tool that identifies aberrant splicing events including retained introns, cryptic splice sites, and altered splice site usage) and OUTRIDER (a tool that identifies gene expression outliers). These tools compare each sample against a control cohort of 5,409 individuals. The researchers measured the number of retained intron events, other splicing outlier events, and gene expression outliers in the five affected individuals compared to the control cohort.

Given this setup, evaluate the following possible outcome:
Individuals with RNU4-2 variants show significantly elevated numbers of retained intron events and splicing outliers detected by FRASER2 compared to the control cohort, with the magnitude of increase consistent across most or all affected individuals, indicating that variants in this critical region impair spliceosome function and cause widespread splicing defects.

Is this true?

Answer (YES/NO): NO